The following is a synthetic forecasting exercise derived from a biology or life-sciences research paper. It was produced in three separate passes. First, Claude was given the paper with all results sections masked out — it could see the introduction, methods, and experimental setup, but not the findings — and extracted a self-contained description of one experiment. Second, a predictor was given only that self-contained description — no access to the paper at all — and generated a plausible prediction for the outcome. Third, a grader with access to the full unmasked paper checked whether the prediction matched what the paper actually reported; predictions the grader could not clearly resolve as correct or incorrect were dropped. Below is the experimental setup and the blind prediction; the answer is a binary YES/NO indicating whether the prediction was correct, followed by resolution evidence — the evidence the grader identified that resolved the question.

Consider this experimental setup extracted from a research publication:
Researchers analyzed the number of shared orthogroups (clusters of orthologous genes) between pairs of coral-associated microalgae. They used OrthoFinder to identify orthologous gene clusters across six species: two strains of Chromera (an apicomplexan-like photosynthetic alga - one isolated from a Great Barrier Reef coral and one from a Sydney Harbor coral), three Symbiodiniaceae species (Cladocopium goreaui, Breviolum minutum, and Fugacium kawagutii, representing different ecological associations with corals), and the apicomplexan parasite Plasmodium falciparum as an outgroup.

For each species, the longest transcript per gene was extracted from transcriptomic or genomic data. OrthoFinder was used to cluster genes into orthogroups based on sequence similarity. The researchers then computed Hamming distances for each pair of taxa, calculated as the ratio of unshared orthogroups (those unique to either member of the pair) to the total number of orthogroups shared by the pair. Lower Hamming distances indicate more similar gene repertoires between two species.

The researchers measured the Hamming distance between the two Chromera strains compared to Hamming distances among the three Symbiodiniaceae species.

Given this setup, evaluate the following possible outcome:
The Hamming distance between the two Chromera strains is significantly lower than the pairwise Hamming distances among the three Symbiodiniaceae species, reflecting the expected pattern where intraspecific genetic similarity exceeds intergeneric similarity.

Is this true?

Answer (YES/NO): YES